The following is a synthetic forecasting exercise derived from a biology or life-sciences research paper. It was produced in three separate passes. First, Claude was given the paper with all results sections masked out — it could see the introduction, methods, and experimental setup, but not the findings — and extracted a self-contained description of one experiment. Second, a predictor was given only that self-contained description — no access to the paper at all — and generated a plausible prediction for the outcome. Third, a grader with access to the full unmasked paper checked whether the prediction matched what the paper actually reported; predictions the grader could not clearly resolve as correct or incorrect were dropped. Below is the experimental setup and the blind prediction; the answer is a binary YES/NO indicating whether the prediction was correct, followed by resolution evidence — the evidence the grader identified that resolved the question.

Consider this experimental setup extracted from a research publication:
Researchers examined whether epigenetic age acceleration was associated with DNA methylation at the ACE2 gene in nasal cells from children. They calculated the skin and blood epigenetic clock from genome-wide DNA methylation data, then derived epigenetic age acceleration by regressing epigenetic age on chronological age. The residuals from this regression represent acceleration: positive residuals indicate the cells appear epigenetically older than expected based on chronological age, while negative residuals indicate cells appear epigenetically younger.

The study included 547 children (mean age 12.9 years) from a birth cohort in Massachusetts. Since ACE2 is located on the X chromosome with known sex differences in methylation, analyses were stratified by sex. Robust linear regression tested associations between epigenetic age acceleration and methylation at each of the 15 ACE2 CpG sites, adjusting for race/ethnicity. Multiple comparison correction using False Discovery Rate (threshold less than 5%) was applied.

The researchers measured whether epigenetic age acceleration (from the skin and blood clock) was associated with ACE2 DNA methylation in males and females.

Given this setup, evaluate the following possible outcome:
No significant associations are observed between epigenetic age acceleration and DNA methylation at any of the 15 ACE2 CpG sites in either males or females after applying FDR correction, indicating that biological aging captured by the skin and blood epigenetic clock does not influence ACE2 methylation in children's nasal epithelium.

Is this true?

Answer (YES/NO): NO